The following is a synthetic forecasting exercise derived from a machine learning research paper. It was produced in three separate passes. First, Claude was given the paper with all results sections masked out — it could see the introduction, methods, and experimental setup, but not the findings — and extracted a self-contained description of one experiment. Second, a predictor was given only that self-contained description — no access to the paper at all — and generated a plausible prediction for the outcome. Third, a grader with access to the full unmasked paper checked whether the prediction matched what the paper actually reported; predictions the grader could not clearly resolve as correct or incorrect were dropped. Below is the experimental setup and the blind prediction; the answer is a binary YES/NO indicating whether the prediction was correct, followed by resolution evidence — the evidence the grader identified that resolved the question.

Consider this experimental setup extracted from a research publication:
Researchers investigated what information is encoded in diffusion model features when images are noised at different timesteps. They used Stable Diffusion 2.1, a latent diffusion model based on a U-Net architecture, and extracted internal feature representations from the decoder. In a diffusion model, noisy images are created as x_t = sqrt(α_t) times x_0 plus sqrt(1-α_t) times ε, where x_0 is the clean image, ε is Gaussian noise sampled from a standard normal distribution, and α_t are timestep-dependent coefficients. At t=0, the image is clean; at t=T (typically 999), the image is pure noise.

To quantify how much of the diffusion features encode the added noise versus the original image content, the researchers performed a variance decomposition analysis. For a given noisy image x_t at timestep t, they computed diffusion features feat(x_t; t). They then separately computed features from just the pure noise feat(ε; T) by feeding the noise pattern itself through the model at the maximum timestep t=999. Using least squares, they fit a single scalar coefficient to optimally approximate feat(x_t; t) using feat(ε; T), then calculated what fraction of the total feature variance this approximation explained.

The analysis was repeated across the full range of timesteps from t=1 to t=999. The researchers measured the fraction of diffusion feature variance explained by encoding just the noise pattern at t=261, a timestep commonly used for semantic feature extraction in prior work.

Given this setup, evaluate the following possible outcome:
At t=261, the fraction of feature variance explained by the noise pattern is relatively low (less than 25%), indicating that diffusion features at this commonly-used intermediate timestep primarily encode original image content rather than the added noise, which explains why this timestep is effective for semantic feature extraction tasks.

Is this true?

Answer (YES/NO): NO